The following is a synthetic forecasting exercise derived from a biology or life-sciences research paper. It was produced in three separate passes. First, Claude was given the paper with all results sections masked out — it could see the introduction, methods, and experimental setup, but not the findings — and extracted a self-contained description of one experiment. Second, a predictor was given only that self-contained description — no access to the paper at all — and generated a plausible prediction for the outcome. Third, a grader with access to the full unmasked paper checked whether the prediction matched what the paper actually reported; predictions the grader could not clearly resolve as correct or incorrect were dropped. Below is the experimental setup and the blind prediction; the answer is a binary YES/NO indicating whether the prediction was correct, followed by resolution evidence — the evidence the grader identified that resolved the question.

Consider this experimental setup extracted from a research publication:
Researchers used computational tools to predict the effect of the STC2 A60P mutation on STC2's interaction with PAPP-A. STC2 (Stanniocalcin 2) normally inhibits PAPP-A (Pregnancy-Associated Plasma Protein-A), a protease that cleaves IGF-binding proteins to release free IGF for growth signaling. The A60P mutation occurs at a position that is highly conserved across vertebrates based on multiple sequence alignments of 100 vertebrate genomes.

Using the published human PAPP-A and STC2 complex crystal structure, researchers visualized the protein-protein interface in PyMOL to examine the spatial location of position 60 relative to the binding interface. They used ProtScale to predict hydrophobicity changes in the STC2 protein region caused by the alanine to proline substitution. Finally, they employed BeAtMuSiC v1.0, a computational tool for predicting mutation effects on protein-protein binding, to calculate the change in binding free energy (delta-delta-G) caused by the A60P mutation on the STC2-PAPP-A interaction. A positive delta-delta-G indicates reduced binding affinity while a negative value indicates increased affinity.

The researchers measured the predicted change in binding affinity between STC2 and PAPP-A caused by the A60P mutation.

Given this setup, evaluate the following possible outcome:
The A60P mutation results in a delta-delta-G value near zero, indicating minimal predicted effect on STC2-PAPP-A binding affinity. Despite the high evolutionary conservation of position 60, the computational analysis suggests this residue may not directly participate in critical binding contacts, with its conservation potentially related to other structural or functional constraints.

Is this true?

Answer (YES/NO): NO